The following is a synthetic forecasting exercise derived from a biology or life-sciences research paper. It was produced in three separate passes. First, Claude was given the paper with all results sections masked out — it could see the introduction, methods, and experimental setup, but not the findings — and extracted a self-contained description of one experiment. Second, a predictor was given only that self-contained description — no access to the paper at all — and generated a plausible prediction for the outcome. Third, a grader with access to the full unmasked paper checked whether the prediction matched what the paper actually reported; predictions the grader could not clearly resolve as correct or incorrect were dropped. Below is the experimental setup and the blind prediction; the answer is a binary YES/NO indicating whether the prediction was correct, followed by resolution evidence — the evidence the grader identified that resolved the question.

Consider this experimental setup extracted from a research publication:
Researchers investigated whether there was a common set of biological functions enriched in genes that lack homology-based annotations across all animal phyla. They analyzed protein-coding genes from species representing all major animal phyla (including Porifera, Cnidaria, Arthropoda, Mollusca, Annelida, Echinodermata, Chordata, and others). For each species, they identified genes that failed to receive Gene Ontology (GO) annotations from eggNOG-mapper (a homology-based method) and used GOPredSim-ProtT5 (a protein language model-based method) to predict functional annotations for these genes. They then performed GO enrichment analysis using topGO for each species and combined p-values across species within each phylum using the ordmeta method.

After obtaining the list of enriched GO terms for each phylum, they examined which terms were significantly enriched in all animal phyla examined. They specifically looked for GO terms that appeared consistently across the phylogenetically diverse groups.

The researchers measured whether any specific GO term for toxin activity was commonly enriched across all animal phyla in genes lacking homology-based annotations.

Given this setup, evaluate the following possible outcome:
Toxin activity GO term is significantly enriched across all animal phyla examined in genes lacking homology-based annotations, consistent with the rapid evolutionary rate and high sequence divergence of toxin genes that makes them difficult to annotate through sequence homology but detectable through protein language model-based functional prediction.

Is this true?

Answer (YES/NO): YES